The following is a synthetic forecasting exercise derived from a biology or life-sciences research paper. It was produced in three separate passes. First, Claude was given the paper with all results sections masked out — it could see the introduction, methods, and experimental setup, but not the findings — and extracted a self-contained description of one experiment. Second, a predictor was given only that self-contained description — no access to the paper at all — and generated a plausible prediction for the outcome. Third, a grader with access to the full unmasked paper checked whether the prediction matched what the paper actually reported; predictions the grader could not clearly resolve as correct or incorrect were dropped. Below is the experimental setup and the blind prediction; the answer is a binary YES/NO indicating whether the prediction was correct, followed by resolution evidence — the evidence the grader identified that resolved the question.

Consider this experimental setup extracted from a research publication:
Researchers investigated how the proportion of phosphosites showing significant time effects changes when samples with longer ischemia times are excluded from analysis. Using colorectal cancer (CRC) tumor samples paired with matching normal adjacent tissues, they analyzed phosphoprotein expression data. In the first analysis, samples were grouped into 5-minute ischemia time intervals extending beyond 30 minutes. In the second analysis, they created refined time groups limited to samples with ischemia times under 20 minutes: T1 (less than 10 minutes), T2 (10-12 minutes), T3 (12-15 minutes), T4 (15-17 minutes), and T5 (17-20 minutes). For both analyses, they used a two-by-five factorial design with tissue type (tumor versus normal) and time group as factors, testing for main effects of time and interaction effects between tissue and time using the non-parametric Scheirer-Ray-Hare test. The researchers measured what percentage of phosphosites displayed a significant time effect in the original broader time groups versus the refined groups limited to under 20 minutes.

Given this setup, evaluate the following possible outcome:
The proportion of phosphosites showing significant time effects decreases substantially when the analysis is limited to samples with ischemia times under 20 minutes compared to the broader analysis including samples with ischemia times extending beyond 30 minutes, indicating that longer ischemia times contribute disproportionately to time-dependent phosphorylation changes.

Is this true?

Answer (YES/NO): YES